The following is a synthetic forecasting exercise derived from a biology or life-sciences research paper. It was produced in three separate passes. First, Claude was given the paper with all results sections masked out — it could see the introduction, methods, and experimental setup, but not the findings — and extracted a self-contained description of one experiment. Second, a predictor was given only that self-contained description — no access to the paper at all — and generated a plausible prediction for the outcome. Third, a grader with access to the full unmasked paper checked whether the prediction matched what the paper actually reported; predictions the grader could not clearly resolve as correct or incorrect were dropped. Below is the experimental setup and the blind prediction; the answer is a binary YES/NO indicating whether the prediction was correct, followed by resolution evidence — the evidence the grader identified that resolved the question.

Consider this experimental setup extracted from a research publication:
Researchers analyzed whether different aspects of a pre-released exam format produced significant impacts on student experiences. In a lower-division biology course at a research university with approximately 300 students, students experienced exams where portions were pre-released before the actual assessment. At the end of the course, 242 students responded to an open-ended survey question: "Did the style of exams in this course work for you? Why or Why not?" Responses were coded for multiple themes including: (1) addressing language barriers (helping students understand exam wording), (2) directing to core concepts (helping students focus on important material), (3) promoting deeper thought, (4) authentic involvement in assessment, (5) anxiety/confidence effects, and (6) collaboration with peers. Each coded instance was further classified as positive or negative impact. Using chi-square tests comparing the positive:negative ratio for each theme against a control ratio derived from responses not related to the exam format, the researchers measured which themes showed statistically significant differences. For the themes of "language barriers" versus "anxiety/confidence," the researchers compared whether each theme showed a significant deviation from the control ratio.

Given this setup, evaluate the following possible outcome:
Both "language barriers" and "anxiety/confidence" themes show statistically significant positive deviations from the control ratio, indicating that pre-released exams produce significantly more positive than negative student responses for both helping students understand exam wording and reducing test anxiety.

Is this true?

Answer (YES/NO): NO